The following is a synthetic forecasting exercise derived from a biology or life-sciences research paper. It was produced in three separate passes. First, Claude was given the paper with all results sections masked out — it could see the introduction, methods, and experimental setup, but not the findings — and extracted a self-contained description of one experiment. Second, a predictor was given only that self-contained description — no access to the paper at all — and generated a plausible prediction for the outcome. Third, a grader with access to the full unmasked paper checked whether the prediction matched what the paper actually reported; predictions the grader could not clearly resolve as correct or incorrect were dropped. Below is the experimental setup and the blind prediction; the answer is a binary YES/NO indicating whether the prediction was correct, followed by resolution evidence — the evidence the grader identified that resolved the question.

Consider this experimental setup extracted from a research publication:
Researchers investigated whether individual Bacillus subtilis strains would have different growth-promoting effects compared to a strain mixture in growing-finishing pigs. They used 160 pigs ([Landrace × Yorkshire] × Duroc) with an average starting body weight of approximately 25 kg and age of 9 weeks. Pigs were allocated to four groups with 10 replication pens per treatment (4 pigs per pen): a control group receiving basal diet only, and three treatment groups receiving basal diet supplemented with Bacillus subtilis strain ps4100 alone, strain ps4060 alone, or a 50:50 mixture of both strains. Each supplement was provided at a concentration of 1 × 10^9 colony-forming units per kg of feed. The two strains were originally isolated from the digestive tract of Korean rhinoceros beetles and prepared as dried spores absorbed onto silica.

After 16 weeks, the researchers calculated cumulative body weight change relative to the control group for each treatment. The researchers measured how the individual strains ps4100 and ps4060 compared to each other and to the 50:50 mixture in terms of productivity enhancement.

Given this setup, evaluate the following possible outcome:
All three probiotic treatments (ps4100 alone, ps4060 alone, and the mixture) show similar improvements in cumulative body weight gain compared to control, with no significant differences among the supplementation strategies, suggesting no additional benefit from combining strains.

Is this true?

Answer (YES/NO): NO